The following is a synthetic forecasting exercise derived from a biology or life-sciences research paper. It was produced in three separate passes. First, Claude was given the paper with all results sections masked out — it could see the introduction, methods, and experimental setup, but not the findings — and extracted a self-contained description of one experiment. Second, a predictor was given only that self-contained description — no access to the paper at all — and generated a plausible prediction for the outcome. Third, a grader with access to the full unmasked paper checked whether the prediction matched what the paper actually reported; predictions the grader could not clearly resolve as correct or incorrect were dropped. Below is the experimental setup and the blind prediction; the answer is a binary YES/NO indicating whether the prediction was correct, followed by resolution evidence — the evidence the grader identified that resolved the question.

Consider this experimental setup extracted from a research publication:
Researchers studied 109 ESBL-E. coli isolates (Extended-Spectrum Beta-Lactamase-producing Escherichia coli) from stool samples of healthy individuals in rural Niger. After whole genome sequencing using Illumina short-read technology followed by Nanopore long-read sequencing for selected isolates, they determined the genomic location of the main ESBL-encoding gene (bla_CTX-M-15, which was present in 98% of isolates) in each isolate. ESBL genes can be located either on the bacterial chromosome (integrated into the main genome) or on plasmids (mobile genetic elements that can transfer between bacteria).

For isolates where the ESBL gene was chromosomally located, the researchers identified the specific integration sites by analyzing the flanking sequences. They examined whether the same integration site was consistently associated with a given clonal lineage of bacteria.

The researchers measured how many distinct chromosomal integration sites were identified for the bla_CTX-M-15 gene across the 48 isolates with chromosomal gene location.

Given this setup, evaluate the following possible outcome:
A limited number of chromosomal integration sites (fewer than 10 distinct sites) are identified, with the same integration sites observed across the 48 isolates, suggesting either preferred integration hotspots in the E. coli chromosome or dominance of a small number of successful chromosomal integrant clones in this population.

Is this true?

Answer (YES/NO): NO